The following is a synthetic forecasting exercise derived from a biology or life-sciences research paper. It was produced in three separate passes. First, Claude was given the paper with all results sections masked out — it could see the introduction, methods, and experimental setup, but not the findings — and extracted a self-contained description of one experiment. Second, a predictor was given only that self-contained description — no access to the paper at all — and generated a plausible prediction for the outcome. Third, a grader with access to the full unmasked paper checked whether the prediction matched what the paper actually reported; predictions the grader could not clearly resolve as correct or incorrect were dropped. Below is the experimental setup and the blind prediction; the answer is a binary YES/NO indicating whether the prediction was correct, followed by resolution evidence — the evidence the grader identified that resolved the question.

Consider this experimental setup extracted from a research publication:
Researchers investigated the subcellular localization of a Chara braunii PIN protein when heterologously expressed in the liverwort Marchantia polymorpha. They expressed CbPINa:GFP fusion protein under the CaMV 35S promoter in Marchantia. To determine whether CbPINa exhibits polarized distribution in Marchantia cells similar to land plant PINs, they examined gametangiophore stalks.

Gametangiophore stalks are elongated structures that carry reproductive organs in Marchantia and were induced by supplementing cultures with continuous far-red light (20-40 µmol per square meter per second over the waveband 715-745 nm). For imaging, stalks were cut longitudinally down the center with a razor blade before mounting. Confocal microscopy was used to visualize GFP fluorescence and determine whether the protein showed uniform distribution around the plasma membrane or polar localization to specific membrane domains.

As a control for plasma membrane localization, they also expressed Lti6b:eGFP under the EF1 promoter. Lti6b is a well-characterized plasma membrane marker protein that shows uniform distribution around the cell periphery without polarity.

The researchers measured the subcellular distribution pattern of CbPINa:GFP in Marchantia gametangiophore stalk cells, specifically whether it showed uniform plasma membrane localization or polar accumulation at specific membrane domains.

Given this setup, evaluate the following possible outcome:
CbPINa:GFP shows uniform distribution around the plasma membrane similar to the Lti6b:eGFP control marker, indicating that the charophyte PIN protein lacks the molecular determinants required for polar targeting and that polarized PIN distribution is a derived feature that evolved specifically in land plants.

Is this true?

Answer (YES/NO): NO